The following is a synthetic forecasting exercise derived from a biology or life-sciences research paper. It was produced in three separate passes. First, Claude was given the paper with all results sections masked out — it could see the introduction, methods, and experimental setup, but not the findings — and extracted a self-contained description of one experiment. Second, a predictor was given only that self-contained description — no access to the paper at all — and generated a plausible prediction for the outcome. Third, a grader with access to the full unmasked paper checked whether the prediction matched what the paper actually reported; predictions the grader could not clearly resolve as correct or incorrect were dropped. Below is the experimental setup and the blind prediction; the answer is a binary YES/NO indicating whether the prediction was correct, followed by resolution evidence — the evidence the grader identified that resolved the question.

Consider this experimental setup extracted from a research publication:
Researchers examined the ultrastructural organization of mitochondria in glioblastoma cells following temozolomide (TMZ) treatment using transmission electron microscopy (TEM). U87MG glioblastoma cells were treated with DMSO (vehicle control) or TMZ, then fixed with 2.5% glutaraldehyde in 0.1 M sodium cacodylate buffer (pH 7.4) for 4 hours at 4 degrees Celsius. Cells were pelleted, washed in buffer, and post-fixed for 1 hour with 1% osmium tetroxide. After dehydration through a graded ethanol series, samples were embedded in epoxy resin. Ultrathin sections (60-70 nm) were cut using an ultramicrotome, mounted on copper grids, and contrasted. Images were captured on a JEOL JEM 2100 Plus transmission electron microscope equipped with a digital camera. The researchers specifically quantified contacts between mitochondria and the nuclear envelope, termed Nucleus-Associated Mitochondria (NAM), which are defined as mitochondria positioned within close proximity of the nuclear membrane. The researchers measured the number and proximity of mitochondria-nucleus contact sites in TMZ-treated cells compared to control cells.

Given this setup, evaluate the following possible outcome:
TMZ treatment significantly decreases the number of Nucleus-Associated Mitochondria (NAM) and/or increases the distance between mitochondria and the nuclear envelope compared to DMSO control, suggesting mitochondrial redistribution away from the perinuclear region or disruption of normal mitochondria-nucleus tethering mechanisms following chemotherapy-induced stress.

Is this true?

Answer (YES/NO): NO